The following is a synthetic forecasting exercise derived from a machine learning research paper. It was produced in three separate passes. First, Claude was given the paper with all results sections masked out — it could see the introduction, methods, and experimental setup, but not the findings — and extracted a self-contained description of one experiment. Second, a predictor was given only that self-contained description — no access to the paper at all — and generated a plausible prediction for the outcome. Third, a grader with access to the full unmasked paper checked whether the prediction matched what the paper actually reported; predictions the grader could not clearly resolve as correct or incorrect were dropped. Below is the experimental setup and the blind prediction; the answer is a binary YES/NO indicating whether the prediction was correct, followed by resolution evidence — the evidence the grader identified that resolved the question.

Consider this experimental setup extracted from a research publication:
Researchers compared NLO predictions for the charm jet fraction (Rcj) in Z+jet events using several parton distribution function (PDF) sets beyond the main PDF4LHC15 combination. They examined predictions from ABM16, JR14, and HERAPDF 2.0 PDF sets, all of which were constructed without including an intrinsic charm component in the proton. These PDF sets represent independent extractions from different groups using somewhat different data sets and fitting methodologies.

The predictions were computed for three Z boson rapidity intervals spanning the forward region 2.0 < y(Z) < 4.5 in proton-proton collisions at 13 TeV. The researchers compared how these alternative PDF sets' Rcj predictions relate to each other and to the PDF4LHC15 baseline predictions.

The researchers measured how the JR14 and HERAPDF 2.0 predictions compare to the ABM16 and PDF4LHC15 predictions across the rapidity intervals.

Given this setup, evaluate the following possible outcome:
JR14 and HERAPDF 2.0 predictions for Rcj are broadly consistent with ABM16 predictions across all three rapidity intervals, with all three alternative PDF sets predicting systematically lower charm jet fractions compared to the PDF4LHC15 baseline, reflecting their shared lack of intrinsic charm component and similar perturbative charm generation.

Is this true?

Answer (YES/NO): NO